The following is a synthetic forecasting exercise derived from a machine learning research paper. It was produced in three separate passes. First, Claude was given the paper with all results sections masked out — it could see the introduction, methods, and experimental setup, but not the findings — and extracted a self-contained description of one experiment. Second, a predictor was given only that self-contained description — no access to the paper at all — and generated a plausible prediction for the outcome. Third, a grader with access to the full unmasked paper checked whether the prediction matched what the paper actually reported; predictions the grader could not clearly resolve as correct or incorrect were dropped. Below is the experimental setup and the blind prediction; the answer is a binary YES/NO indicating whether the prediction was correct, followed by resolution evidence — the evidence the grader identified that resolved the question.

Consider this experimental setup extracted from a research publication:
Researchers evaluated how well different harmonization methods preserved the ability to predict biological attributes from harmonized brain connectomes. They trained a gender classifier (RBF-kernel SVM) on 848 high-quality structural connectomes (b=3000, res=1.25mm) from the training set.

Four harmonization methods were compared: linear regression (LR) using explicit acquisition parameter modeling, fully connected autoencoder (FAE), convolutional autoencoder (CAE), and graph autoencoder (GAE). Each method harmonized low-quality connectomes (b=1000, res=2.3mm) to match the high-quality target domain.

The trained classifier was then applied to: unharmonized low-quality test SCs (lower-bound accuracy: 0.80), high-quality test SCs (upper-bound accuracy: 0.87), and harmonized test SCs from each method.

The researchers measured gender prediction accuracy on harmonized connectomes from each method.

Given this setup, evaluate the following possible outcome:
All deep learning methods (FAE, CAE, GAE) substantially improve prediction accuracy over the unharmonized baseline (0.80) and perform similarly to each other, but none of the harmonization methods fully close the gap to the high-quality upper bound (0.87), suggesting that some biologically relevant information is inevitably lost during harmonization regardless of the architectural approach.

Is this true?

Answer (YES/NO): NO